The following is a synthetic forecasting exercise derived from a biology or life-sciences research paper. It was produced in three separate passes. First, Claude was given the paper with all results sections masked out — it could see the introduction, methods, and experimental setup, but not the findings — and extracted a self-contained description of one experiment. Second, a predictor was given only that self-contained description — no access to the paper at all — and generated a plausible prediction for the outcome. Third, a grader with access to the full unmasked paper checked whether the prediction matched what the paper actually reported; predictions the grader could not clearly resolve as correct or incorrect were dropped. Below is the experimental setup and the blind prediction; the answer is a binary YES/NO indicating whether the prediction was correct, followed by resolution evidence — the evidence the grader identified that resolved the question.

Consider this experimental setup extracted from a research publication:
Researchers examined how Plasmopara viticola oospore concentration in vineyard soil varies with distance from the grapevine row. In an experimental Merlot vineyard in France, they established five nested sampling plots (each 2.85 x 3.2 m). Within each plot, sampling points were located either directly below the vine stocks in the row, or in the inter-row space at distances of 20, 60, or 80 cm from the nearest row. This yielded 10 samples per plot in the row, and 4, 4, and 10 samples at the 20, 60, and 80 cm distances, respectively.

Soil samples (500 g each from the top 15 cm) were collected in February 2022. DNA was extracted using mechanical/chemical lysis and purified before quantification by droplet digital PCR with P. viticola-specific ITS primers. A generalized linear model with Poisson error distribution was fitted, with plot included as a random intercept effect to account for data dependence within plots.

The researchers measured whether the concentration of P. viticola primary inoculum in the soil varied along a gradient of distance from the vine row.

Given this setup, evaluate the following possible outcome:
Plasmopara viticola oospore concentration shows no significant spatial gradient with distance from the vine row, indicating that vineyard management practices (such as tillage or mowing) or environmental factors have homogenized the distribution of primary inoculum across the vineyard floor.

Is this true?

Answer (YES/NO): NO